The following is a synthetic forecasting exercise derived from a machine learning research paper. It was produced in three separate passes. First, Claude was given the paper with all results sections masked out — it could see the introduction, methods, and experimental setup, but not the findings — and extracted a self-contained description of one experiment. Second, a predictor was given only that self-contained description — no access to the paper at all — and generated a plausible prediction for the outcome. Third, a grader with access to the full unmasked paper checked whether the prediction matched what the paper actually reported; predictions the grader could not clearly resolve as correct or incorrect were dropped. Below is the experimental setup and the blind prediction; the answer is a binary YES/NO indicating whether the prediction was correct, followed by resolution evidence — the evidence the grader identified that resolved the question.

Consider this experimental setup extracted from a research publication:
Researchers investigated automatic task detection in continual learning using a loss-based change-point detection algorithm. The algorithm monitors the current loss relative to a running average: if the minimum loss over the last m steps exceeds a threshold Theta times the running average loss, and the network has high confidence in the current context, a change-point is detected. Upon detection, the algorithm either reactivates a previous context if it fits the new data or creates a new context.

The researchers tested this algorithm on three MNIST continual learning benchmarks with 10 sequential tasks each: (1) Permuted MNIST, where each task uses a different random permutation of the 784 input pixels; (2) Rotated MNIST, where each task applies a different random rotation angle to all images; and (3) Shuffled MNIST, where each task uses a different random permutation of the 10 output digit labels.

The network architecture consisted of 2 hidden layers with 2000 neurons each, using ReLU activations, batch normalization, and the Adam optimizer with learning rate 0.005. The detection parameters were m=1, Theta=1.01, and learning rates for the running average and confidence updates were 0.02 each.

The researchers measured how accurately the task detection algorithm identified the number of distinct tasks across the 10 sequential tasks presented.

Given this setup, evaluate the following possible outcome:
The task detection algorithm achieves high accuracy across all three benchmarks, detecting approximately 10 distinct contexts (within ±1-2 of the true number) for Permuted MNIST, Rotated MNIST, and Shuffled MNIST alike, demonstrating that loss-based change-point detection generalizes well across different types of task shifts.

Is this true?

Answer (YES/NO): NO